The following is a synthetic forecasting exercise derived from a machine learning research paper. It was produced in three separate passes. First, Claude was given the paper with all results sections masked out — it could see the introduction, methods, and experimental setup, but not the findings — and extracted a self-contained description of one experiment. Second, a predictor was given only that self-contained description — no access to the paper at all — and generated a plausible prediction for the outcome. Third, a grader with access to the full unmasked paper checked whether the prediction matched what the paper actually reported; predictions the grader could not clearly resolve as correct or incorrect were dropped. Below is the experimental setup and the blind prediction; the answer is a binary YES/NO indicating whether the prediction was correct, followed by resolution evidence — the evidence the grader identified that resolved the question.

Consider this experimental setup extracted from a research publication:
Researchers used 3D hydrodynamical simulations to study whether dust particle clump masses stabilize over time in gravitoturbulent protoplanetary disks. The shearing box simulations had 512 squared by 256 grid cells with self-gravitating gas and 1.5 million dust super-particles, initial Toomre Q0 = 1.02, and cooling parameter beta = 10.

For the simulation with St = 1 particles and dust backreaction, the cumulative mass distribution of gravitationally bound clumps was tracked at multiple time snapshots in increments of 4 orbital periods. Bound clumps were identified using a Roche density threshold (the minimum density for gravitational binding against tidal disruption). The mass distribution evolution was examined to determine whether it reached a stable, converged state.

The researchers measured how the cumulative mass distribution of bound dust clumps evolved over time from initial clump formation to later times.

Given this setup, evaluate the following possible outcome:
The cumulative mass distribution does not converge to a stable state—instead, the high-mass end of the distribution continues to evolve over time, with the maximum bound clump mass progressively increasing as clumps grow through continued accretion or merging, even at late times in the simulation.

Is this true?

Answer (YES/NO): NO